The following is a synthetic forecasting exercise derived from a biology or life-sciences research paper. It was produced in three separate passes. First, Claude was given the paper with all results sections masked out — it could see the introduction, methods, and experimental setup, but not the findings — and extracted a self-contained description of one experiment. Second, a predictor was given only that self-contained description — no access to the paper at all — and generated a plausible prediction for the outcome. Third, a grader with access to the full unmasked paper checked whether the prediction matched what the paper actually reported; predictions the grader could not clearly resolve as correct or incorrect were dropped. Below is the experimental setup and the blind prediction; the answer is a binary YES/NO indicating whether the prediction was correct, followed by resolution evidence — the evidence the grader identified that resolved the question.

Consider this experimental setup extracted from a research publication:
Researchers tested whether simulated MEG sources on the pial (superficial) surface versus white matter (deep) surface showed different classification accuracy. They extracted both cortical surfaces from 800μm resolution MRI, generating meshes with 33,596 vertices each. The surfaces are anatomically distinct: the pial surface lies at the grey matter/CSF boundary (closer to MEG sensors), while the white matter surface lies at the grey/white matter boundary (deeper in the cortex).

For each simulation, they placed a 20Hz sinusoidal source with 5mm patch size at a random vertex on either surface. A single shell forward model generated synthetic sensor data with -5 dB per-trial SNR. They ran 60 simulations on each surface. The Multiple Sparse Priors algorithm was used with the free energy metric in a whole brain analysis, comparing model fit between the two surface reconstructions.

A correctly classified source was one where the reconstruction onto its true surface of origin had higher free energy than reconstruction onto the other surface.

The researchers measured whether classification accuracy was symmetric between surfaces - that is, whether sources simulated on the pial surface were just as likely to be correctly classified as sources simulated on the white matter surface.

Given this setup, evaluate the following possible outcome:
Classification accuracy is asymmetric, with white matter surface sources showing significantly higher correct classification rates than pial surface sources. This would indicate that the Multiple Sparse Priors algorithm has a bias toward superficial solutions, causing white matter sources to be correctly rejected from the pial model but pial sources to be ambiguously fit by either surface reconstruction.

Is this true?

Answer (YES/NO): NO